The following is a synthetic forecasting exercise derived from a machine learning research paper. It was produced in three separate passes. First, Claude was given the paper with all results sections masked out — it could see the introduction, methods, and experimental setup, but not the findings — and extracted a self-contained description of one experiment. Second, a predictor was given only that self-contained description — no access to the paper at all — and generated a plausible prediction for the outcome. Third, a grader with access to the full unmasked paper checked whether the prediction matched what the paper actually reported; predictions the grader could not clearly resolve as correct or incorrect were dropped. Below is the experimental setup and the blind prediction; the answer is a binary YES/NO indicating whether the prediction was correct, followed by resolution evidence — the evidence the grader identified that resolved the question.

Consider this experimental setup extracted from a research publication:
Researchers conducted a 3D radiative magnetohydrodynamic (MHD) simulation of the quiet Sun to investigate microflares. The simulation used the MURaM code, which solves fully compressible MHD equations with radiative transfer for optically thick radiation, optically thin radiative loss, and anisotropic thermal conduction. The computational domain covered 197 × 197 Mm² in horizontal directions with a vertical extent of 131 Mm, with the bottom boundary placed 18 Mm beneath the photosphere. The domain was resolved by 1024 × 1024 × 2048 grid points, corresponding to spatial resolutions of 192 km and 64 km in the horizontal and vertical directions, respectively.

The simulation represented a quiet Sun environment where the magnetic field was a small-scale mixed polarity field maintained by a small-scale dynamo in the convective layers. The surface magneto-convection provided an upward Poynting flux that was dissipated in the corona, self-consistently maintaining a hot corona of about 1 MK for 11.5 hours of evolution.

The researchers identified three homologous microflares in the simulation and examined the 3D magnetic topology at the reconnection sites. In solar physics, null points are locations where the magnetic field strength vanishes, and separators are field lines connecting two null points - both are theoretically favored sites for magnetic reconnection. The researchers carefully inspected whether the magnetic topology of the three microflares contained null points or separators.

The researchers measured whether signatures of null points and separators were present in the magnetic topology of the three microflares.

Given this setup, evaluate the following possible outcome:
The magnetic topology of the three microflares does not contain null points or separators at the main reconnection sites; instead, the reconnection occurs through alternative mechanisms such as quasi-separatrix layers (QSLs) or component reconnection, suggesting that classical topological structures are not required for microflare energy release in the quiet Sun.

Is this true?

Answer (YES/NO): YES